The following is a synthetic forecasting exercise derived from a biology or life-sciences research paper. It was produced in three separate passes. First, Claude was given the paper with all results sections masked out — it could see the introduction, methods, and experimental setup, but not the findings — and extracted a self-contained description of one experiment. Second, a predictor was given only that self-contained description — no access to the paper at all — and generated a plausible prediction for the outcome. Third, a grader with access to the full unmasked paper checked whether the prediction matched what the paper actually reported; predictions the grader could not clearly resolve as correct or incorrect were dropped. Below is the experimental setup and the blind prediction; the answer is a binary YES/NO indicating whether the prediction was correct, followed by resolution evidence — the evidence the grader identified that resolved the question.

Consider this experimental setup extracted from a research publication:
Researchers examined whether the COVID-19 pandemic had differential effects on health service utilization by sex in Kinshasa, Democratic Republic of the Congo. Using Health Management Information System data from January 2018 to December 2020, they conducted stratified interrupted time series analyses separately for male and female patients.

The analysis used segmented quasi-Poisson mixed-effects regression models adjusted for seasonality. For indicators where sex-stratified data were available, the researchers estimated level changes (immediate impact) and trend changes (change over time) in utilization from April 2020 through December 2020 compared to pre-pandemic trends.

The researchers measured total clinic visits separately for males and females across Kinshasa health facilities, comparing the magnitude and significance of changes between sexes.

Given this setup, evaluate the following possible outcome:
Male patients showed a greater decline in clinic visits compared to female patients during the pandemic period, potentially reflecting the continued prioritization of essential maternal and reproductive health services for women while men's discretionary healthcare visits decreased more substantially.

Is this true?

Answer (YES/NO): NO